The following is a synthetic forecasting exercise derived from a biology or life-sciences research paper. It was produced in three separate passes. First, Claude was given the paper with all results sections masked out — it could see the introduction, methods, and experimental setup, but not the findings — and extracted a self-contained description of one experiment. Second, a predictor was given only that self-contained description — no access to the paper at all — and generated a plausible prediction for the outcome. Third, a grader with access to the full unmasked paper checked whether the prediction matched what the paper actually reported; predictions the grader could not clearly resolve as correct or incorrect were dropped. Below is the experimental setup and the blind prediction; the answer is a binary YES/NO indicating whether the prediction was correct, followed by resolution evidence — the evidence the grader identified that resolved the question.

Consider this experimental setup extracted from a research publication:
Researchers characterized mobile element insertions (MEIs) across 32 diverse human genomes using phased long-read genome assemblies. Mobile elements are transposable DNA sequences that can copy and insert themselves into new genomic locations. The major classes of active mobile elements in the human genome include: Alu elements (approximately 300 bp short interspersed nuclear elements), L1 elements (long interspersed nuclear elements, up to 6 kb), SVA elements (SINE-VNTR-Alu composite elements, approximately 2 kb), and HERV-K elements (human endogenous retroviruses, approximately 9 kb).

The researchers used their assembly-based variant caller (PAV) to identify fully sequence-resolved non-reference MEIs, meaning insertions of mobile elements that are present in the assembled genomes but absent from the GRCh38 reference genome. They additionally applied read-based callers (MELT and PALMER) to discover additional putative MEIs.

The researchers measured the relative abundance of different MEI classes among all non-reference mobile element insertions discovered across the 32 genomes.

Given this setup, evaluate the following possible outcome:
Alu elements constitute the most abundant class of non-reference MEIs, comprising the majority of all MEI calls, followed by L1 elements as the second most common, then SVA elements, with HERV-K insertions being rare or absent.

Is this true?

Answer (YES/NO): YES